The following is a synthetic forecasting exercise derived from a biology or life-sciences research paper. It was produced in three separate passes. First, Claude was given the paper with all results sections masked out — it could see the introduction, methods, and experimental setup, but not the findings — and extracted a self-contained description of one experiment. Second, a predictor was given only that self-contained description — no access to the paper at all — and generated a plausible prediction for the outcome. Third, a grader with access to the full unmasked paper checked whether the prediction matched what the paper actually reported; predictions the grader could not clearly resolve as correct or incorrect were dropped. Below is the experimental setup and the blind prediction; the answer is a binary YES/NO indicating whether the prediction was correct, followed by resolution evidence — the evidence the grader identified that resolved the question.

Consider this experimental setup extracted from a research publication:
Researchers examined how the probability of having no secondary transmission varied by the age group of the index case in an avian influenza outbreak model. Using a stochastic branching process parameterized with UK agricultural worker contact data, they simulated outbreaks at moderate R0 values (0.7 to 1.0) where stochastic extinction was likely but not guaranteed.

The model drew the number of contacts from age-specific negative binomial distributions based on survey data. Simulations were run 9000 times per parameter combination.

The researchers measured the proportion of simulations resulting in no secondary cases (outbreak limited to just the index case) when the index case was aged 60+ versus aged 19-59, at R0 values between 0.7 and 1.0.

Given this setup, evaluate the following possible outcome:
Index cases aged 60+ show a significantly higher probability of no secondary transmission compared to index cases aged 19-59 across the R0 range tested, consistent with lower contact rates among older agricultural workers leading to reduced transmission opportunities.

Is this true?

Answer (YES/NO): YES